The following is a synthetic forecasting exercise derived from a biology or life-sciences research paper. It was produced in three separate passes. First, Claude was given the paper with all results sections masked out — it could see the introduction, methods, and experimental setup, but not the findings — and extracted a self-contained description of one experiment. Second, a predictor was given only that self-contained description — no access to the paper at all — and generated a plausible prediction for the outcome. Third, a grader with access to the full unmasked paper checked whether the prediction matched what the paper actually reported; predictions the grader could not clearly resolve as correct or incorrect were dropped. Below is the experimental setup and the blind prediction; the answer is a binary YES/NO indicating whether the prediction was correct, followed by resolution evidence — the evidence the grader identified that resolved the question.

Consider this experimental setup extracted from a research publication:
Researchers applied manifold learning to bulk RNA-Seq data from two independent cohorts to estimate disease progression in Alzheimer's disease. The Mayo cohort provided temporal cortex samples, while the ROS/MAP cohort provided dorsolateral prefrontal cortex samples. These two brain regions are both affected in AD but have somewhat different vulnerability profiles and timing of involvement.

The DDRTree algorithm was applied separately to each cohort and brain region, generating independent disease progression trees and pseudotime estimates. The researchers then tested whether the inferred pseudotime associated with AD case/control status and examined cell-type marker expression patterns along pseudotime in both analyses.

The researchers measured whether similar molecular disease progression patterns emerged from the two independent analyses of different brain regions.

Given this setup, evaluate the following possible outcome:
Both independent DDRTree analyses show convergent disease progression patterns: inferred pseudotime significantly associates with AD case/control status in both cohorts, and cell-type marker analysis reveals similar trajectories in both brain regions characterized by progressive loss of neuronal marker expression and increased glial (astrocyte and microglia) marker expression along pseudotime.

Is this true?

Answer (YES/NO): YES